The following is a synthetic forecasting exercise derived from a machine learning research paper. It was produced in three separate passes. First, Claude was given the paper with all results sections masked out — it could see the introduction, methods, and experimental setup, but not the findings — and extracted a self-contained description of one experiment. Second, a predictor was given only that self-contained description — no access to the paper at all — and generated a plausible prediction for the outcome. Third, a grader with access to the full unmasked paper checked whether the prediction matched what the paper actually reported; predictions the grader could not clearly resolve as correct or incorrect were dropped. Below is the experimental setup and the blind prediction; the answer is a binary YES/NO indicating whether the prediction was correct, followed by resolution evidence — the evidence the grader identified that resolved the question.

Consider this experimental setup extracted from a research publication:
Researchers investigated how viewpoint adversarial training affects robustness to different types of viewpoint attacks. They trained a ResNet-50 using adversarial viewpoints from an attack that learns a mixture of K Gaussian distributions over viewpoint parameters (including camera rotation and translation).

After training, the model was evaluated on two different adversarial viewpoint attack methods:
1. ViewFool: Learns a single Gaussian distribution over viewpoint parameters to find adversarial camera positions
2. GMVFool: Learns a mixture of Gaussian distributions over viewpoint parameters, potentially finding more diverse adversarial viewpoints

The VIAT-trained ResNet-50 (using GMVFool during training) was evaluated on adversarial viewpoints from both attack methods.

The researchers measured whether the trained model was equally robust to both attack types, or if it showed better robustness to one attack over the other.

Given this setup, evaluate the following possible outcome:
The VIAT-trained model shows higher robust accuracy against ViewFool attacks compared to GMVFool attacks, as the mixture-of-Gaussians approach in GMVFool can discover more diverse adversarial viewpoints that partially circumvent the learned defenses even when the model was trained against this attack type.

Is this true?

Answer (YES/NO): NO